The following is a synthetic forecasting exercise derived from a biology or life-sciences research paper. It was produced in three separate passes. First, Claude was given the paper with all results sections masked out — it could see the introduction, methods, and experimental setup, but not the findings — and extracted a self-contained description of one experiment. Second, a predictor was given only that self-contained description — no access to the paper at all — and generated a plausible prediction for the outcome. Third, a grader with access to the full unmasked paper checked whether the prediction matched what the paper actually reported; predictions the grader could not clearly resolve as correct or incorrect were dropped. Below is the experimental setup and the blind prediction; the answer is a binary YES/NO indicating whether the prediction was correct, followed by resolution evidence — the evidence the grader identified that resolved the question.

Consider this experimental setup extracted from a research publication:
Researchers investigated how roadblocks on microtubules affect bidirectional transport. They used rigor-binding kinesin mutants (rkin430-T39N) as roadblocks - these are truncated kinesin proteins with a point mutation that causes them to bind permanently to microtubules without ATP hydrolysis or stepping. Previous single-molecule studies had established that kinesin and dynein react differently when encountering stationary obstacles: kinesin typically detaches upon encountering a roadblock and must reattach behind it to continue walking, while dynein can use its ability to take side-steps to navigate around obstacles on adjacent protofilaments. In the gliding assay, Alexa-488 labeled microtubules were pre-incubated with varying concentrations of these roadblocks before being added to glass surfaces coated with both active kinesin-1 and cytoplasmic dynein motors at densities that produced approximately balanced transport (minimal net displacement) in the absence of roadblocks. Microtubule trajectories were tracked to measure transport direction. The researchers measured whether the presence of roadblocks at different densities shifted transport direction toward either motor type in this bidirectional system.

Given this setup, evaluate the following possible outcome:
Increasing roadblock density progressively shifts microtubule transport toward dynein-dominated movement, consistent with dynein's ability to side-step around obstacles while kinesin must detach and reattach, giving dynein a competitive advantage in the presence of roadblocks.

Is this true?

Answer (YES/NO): NO